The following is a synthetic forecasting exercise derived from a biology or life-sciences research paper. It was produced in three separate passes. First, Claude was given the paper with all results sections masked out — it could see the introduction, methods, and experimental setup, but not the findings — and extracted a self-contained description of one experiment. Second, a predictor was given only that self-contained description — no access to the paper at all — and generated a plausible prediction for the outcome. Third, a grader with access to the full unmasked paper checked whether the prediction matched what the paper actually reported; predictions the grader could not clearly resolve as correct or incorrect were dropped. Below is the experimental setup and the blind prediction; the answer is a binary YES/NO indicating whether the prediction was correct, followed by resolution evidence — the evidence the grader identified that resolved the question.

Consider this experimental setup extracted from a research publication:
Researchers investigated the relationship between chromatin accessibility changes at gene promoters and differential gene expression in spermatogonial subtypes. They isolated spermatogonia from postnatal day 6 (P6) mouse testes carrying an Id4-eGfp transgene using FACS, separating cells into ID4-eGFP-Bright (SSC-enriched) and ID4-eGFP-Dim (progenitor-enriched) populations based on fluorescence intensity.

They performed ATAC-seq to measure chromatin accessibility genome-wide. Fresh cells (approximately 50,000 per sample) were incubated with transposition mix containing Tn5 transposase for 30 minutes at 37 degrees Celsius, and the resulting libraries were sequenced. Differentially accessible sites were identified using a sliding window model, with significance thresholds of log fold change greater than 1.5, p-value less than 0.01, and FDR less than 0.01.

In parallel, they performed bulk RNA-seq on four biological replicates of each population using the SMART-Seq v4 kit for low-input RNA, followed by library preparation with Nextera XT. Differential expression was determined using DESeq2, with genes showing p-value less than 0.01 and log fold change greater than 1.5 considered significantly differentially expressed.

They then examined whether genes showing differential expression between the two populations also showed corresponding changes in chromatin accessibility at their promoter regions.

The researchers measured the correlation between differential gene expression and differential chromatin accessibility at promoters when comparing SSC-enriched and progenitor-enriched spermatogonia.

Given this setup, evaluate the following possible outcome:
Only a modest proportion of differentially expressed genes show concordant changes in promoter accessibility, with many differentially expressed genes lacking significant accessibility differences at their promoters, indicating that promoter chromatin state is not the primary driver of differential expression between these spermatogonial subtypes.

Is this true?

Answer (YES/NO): NO